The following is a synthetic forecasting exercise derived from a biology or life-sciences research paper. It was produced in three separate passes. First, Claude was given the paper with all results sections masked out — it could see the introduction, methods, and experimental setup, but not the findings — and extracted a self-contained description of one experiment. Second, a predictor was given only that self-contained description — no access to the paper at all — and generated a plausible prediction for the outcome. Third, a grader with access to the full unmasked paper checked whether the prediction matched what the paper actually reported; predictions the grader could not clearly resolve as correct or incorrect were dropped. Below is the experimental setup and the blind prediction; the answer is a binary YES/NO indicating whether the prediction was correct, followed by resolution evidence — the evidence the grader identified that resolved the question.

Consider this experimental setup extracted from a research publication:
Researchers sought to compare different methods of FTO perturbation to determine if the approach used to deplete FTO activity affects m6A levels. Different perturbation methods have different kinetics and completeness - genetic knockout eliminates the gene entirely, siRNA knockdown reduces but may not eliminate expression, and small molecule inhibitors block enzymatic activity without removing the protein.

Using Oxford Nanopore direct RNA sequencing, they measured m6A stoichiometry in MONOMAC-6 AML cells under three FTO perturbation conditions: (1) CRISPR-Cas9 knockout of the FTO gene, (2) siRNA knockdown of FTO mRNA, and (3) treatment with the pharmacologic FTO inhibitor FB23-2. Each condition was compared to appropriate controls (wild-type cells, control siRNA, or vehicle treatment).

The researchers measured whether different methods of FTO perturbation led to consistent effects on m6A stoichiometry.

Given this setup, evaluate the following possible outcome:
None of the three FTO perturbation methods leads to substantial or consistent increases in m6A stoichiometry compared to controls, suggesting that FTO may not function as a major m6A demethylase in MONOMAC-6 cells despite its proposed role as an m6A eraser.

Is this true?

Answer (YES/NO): YES